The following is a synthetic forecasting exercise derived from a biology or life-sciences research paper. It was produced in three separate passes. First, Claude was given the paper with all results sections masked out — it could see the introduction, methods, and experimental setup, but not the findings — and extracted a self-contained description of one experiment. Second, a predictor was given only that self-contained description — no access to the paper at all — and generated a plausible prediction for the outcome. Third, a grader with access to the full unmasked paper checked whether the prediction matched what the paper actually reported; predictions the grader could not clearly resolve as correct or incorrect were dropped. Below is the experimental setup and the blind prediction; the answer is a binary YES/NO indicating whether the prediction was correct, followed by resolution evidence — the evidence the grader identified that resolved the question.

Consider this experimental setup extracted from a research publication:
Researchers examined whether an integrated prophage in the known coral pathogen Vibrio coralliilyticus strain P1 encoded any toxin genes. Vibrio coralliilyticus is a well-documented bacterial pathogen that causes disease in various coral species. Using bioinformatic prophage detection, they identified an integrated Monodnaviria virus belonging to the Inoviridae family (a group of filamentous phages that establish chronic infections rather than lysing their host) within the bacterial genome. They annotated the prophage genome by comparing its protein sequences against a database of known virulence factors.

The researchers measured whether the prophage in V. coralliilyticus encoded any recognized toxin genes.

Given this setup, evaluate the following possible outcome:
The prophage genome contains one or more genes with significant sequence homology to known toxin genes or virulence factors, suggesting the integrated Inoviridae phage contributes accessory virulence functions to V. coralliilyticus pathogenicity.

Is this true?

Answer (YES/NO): YES